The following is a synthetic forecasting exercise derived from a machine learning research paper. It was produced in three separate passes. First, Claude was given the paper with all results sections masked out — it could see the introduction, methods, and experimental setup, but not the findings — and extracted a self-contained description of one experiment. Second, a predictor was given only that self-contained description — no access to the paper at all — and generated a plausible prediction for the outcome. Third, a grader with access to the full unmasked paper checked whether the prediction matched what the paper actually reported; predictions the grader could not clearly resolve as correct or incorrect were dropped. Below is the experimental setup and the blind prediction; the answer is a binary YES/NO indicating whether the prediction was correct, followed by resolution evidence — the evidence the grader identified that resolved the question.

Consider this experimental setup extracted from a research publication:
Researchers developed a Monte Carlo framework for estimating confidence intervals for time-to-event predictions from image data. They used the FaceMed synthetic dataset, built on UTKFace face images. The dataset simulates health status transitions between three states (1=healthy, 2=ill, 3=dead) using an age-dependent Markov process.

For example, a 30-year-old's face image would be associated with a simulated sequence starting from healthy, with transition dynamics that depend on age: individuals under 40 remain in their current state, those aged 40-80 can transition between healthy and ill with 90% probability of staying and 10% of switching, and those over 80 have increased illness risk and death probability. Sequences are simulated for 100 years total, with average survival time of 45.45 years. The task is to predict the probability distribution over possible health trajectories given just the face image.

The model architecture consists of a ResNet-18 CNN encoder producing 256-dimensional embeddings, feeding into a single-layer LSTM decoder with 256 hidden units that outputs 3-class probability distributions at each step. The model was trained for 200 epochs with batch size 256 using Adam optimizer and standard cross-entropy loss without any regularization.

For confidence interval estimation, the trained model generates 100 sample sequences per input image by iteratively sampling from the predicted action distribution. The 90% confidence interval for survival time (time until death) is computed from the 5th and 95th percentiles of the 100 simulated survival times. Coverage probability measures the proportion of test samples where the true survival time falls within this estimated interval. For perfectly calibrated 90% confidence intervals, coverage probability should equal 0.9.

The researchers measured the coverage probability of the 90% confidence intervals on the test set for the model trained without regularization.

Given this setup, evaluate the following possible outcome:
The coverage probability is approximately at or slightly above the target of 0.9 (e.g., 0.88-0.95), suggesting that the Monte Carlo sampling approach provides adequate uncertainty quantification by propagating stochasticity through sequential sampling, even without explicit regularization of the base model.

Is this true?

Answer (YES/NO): NO